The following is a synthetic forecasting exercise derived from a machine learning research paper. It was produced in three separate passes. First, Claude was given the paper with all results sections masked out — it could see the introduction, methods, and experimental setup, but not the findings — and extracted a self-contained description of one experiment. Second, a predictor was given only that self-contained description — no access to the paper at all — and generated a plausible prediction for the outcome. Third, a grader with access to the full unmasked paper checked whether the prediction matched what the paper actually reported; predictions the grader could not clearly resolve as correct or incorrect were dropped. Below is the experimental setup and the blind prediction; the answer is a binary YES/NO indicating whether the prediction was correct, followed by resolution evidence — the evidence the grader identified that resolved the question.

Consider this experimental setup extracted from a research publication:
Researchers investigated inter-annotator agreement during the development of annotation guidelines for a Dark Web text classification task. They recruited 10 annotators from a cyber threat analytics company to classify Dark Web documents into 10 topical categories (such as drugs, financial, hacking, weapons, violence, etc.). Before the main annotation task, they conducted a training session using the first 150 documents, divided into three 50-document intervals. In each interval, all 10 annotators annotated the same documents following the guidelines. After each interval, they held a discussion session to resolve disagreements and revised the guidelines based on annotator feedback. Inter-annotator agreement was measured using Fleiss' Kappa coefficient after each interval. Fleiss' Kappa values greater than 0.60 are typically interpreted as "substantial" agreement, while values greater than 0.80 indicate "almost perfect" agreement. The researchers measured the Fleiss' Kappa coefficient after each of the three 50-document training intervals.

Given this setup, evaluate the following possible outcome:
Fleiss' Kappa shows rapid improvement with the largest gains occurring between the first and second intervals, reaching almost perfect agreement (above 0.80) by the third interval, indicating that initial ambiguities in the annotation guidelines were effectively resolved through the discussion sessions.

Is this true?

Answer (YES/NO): NO